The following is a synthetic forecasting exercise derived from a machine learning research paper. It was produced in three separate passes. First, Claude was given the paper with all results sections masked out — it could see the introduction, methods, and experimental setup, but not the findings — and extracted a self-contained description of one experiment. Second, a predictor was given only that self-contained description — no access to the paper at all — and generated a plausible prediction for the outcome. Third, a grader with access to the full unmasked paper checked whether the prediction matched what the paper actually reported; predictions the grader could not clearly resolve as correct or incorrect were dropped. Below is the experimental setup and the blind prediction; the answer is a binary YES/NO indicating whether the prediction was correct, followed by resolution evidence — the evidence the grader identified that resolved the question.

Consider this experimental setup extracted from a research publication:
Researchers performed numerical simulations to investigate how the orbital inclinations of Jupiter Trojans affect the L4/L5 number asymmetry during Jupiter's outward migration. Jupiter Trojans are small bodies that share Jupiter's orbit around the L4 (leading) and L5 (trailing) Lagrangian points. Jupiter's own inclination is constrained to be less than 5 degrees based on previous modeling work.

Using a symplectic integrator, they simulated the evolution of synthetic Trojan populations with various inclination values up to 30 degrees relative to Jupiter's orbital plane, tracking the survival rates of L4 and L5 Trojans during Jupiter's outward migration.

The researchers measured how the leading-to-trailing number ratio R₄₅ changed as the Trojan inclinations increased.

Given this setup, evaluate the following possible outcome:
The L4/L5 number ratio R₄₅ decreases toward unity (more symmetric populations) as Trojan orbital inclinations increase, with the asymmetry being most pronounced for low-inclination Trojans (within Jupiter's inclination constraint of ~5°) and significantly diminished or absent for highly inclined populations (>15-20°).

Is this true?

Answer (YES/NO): NO